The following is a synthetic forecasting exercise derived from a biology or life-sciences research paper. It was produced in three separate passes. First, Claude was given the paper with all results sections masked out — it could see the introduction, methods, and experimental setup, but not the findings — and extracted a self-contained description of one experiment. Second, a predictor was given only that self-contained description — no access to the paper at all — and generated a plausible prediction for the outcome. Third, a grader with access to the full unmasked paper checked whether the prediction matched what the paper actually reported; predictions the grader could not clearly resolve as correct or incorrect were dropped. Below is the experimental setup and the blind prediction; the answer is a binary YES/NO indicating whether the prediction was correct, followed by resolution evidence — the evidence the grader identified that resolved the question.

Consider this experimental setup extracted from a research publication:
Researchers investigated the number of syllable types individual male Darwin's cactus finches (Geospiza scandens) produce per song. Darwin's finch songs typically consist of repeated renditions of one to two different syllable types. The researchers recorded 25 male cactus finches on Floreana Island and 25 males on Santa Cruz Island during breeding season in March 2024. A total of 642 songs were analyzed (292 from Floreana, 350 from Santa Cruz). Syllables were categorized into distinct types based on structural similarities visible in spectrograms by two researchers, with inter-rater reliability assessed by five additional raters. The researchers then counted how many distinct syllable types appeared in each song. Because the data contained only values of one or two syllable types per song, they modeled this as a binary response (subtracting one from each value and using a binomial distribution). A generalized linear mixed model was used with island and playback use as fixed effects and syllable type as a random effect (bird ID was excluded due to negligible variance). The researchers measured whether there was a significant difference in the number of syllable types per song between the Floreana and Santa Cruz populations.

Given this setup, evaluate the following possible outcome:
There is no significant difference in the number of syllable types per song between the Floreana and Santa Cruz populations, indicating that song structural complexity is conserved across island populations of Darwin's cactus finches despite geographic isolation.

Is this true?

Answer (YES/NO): YES